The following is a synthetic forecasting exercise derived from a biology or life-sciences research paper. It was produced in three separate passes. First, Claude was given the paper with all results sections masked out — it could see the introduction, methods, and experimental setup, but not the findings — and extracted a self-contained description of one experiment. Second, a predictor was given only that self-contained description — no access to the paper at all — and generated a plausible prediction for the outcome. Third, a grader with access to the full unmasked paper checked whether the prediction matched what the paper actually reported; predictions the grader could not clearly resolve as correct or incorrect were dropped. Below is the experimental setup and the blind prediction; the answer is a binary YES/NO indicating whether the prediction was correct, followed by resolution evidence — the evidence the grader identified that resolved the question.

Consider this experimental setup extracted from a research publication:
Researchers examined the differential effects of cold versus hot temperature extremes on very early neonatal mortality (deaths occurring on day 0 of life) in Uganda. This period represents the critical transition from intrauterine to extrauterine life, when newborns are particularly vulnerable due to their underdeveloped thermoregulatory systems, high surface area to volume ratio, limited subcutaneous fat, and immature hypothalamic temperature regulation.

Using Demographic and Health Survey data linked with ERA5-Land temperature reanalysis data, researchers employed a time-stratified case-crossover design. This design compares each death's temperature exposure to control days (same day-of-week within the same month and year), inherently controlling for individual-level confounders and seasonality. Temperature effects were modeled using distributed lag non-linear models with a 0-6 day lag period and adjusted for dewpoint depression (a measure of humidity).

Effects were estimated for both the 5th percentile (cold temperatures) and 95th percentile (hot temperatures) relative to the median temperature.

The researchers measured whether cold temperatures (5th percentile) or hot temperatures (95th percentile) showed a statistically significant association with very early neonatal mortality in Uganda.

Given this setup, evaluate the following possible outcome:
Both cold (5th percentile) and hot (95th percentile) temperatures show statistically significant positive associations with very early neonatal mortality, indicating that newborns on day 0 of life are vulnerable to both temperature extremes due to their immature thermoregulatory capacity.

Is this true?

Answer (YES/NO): NO